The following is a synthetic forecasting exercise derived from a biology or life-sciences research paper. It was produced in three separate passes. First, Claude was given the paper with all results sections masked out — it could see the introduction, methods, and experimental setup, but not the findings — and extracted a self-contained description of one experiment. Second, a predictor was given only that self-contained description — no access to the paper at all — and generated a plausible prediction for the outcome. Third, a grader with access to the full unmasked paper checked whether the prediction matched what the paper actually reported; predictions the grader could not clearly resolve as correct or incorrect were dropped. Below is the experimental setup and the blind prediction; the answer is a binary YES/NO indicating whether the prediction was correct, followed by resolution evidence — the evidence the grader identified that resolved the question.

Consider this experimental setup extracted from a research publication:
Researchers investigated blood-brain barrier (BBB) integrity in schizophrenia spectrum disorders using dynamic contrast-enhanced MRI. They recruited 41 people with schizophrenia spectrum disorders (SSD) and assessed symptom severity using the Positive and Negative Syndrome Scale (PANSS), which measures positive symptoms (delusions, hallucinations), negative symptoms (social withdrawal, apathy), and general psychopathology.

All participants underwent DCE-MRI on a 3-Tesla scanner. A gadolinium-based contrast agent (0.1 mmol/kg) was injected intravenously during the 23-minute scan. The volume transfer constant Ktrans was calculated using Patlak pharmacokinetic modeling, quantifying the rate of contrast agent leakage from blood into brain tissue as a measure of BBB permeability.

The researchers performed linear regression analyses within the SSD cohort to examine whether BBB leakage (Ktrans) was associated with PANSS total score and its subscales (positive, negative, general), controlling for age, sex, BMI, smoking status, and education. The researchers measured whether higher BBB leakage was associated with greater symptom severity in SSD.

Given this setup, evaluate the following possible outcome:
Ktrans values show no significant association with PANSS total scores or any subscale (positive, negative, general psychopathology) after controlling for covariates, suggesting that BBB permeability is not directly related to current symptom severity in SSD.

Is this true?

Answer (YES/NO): YES